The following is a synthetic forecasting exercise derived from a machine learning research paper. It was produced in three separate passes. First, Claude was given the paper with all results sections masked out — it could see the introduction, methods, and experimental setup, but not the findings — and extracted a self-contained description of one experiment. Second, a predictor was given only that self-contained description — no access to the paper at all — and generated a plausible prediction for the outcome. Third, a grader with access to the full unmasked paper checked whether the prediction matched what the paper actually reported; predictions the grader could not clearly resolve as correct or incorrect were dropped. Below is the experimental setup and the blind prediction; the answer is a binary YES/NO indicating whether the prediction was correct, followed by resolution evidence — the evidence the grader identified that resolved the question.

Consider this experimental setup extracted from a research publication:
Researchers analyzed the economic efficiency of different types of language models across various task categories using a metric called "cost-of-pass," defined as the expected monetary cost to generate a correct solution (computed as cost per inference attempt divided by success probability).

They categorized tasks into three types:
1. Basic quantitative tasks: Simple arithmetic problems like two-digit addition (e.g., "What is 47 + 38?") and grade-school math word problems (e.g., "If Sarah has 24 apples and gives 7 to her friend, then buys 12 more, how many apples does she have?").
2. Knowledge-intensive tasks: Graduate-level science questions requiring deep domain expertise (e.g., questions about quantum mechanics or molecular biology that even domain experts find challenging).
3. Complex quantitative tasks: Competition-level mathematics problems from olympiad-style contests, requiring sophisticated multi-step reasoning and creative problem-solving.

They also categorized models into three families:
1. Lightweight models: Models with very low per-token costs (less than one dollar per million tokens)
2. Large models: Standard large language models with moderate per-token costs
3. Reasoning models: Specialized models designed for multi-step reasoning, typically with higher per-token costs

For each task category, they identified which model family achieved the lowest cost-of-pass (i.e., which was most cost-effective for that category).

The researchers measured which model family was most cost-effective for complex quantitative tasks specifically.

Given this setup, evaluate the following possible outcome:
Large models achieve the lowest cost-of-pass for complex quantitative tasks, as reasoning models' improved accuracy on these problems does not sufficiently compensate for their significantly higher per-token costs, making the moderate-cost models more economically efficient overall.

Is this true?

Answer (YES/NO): NO